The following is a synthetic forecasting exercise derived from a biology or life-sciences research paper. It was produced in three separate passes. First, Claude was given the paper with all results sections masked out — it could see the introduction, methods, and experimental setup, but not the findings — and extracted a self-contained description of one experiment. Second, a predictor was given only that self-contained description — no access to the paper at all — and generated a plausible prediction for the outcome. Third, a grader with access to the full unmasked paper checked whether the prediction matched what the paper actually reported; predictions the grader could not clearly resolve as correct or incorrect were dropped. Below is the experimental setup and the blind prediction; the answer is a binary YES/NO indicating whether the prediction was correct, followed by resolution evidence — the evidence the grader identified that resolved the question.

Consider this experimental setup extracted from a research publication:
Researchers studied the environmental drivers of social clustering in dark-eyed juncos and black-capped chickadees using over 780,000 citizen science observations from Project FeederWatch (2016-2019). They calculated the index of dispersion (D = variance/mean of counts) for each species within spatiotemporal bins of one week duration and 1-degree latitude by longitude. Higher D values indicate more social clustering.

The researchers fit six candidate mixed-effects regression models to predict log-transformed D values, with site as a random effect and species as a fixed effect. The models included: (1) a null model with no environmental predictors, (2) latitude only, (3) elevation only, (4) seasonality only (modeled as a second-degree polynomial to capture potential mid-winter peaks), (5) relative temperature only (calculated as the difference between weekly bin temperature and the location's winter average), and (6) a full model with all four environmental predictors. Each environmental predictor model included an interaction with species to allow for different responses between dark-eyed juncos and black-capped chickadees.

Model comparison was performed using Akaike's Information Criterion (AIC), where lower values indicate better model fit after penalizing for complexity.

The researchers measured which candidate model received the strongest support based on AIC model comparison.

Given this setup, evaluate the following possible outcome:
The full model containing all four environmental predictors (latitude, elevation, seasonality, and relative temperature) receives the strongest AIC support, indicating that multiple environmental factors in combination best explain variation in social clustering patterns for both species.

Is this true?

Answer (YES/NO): YES